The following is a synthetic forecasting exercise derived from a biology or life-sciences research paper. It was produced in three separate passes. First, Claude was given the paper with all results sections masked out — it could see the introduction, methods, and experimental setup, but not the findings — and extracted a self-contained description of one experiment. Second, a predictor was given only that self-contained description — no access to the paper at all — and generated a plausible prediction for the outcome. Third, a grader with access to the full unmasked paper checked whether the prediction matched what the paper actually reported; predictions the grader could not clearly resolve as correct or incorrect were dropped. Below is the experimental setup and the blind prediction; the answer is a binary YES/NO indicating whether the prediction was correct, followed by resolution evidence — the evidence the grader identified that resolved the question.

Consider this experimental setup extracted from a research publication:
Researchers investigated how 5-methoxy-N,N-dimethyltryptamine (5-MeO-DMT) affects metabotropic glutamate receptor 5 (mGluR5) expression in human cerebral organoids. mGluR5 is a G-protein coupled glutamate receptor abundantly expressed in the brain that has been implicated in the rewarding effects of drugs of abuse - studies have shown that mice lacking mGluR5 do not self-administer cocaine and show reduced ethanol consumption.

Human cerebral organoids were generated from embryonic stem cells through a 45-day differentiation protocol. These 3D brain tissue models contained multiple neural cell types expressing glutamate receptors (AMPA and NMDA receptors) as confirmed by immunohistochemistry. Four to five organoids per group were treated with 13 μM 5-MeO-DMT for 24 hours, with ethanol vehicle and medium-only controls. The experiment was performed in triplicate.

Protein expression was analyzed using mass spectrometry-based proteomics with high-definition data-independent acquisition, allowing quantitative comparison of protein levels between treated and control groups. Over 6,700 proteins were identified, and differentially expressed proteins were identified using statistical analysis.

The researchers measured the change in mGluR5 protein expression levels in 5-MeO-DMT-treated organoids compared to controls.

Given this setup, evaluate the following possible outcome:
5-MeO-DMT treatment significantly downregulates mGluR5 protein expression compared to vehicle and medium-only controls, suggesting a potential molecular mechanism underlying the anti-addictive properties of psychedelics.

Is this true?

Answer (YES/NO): YES